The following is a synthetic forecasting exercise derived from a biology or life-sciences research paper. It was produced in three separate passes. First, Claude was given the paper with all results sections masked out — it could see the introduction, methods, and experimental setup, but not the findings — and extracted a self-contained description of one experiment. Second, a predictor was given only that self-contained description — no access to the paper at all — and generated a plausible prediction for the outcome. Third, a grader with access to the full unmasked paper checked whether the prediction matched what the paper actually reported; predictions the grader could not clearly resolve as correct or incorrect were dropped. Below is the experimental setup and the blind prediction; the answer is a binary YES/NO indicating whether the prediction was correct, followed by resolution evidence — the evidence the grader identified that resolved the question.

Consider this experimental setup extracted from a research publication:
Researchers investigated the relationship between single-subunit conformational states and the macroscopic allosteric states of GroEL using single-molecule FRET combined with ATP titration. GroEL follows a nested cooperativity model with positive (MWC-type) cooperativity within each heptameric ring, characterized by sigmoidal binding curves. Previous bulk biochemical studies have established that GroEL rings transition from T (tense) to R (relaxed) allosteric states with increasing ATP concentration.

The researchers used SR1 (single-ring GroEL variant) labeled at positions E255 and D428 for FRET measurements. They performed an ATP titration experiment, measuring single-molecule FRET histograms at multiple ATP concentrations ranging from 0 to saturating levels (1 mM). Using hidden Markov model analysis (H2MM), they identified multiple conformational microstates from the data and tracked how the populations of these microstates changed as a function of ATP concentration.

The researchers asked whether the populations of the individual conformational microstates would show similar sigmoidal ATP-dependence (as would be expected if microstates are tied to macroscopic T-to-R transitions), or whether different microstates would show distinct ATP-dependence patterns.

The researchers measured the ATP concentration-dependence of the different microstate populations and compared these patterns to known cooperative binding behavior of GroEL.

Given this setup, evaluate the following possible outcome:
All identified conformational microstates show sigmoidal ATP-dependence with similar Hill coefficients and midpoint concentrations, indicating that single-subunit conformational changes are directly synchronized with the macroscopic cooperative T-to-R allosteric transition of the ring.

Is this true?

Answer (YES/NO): NO